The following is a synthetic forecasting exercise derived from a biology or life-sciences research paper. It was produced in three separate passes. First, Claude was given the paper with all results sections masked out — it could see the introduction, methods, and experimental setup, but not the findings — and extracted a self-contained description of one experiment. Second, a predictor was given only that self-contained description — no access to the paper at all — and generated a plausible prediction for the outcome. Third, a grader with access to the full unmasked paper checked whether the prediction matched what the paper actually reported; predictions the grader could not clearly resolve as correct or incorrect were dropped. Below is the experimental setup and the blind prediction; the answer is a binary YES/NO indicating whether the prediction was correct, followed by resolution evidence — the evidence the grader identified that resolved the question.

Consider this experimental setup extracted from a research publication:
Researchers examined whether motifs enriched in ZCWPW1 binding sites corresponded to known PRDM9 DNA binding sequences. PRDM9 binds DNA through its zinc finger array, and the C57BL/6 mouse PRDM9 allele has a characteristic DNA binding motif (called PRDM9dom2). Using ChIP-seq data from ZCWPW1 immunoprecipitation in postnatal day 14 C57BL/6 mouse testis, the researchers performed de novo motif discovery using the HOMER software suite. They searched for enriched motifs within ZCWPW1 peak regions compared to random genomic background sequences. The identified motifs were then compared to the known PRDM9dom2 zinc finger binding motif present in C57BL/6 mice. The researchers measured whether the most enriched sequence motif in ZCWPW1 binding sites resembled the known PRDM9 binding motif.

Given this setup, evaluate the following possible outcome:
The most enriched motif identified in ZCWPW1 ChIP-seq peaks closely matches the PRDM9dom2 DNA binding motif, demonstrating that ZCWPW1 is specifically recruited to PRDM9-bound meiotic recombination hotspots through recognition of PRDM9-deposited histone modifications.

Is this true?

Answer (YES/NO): YES